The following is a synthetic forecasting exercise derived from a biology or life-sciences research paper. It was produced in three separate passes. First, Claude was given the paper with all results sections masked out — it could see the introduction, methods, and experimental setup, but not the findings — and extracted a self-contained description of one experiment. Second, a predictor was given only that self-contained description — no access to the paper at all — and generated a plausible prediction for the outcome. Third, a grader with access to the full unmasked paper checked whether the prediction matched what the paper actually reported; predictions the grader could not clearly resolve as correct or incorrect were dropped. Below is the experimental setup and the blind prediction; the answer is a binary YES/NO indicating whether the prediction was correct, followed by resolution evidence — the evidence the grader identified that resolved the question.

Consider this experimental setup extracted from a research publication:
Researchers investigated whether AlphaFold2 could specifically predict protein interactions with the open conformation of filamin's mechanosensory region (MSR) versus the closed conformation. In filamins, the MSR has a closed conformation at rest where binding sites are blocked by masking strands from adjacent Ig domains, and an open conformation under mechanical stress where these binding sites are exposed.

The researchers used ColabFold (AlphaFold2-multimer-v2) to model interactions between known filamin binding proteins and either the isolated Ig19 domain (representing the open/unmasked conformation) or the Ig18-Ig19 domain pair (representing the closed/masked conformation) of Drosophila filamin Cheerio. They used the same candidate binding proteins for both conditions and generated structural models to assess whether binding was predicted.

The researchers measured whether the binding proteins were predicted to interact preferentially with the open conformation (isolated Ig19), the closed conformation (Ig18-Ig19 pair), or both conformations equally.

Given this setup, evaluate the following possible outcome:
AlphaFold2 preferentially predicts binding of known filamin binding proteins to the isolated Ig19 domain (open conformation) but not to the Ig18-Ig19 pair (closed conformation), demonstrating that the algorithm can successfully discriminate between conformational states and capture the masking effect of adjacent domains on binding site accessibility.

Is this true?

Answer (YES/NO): YES